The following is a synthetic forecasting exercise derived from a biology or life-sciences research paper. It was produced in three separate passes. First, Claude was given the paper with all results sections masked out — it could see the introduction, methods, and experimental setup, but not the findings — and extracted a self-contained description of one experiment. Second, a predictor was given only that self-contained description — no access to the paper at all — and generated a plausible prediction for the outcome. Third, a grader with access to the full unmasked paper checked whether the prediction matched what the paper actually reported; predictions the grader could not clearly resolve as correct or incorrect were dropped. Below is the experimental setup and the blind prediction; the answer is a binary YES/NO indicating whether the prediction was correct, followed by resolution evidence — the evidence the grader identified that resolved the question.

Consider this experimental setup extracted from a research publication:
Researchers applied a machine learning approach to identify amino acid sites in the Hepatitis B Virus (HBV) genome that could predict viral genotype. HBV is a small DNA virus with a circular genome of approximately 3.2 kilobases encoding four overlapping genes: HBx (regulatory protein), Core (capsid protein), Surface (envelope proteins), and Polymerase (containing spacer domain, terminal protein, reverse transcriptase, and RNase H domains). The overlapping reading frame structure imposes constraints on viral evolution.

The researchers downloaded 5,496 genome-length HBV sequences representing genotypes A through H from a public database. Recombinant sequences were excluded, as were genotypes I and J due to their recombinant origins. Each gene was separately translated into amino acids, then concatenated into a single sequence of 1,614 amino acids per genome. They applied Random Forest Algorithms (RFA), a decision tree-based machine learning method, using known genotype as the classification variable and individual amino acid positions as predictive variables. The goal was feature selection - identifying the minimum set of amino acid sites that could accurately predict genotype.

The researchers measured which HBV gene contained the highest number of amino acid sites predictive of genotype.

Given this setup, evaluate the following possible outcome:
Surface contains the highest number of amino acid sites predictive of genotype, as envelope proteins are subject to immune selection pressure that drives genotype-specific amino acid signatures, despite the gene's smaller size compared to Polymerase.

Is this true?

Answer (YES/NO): NO